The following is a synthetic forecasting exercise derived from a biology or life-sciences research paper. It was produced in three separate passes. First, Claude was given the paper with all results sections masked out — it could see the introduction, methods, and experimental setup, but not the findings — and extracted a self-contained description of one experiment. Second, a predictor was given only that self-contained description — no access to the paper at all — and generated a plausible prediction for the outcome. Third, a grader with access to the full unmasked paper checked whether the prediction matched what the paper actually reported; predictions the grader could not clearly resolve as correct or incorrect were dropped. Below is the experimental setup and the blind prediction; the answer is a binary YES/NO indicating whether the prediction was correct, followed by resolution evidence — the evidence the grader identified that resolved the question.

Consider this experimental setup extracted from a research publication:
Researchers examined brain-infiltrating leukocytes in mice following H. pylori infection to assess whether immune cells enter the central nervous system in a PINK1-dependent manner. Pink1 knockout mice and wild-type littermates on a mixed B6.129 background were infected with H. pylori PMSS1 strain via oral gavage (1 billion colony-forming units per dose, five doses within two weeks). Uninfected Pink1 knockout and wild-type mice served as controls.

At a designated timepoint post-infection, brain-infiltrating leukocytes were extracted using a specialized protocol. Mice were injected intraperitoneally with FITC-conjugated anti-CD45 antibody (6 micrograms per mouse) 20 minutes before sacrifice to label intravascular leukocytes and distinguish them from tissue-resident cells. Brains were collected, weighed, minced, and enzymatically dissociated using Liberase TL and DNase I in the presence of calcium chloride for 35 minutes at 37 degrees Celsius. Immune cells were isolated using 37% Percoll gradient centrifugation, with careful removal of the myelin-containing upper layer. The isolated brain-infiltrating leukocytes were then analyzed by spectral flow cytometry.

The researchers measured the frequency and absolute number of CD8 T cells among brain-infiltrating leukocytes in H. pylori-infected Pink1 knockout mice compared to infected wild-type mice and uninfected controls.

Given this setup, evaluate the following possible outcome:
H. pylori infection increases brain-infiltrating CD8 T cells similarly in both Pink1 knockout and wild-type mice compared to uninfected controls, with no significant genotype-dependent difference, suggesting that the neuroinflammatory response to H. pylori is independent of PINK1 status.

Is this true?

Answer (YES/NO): NO